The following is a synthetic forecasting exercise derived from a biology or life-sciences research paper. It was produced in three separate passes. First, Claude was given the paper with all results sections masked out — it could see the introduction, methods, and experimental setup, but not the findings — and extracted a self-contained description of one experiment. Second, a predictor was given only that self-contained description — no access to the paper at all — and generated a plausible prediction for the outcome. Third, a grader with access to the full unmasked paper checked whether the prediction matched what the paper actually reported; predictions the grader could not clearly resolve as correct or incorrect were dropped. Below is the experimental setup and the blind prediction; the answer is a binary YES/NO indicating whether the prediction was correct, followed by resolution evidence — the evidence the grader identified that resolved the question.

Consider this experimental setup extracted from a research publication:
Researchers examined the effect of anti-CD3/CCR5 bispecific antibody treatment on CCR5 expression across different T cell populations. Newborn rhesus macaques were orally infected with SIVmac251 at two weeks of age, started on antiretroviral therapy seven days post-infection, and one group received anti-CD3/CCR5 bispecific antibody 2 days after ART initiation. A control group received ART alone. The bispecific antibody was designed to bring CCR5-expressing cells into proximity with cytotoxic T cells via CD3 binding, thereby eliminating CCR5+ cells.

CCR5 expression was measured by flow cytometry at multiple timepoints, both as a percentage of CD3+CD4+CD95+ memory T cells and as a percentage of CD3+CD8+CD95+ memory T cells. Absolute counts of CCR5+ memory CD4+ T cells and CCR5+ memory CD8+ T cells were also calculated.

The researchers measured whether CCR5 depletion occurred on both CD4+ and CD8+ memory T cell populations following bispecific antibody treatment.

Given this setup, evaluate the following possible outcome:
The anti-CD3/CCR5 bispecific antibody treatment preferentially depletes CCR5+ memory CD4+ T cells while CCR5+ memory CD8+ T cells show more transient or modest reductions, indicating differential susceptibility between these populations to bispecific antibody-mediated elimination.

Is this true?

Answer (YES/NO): NO